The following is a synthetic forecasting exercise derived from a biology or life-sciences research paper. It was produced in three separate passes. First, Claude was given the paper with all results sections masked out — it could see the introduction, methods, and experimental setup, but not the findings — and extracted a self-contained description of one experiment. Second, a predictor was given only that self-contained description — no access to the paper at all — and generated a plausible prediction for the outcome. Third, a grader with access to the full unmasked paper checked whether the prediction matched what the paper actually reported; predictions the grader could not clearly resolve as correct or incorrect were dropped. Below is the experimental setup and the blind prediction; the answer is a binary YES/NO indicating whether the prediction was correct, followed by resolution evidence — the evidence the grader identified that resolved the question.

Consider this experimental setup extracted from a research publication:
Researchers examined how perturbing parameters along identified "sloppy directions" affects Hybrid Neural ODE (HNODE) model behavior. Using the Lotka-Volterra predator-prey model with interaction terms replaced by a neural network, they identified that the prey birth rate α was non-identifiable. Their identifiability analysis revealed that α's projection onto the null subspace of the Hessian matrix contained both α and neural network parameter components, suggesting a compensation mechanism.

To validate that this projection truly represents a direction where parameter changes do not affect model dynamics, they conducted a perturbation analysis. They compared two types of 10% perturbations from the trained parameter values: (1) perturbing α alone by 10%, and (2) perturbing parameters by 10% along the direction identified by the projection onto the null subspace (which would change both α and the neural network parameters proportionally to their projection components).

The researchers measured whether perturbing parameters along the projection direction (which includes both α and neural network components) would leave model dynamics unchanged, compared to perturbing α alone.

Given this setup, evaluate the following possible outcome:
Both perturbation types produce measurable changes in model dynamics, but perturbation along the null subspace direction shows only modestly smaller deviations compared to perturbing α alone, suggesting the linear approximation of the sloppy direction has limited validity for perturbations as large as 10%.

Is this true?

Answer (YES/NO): NO